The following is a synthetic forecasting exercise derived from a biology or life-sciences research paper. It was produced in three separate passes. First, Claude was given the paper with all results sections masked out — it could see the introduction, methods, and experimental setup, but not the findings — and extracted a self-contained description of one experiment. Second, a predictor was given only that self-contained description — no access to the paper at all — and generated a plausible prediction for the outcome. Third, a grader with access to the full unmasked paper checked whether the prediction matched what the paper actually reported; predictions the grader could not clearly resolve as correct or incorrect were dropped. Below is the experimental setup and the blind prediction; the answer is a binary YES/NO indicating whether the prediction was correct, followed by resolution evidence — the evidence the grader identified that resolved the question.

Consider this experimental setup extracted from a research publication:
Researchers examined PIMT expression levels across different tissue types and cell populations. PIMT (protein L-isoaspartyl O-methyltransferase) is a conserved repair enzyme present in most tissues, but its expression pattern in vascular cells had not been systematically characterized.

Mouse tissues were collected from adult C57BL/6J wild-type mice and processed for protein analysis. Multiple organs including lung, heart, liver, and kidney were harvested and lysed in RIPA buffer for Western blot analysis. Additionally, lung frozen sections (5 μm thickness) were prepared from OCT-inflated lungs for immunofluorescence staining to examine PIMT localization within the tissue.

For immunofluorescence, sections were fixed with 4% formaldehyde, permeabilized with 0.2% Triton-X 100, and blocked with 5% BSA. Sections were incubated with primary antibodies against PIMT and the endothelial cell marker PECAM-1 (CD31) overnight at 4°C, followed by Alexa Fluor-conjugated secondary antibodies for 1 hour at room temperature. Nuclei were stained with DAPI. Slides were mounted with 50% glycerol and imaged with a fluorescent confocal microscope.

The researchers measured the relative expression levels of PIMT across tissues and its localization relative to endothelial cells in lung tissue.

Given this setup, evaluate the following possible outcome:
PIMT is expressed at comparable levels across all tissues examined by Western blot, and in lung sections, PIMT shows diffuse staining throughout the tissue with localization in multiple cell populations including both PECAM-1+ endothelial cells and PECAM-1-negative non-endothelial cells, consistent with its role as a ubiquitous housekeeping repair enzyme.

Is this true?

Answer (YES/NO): NO